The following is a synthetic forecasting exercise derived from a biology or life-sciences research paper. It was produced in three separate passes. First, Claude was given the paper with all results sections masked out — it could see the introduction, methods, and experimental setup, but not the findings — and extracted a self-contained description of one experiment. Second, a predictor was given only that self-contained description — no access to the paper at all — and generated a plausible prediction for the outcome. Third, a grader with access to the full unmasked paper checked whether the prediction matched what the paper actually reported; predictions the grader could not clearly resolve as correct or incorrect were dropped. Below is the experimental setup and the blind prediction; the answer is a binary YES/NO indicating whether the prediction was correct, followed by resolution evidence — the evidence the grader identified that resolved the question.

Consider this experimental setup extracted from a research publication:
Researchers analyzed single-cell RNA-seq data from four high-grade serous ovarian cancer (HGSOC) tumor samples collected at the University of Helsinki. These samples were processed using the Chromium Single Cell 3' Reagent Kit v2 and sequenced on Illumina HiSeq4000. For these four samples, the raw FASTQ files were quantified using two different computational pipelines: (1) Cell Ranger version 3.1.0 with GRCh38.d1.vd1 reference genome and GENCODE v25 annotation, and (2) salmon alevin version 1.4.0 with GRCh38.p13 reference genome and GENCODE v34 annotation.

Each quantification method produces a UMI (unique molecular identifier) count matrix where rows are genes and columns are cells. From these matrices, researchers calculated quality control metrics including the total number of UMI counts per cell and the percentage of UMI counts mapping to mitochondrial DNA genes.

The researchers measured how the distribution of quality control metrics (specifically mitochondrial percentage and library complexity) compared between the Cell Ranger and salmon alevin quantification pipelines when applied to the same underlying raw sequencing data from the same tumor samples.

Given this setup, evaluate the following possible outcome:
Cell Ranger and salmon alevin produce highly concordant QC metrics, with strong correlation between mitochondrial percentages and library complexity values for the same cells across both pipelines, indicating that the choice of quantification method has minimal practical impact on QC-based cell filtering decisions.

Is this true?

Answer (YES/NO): NO